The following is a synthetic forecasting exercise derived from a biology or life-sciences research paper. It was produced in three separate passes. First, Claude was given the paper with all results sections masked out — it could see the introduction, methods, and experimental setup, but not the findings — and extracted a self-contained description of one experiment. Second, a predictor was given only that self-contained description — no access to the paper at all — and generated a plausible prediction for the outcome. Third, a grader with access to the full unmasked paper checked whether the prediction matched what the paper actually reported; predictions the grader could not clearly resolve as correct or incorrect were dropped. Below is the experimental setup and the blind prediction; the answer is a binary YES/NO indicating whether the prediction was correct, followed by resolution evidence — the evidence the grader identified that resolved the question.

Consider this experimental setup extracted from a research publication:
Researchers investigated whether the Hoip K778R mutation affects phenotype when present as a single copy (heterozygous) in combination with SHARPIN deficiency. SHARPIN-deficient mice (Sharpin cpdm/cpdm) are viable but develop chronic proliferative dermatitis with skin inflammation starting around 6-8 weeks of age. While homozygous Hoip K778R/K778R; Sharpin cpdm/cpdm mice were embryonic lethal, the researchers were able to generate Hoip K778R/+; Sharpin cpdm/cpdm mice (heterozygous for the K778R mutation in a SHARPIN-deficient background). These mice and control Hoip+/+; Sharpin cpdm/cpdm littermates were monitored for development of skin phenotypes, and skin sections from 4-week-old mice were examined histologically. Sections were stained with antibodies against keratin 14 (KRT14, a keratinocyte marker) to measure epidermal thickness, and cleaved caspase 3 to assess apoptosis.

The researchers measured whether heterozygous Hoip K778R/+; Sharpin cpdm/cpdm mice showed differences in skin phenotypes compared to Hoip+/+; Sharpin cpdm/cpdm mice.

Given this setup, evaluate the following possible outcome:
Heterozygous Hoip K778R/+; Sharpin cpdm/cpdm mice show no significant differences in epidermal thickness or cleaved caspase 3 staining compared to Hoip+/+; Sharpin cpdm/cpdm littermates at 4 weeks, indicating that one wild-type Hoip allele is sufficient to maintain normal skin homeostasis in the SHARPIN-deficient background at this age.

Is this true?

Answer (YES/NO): NO